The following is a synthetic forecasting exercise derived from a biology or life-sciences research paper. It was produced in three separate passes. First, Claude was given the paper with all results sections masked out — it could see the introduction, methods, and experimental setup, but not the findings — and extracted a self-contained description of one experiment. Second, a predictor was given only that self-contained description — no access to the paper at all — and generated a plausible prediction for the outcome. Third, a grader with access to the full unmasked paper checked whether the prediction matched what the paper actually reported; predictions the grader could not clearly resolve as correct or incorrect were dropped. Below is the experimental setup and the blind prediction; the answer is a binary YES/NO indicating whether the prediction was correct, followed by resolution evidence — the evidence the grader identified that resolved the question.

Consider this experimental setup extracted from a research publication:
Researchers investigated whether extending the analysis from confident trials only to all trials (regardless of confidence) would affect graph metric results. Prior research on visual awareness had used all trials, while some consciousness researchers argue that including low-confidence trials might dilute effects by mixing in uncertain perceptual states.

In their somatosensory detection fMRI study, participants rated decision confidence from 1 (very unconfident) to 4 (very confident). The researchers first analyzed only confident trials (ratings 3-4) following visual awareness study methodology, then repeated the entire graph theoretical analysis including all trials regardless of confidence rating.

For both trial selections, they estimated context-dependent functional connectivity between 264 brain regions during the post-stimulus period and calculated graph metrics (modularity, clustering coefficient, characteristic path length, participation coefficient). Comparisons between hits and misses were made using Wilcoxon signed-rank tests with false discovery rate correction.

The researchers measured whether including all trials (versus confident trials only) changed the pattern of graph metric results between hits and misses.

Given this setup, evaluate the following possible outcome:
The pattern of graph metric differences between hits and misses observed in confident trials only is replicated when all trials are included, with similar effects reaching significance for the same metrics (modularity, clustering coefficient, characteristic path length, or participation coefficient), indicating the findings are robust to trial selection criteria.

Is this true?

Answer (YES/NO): NO